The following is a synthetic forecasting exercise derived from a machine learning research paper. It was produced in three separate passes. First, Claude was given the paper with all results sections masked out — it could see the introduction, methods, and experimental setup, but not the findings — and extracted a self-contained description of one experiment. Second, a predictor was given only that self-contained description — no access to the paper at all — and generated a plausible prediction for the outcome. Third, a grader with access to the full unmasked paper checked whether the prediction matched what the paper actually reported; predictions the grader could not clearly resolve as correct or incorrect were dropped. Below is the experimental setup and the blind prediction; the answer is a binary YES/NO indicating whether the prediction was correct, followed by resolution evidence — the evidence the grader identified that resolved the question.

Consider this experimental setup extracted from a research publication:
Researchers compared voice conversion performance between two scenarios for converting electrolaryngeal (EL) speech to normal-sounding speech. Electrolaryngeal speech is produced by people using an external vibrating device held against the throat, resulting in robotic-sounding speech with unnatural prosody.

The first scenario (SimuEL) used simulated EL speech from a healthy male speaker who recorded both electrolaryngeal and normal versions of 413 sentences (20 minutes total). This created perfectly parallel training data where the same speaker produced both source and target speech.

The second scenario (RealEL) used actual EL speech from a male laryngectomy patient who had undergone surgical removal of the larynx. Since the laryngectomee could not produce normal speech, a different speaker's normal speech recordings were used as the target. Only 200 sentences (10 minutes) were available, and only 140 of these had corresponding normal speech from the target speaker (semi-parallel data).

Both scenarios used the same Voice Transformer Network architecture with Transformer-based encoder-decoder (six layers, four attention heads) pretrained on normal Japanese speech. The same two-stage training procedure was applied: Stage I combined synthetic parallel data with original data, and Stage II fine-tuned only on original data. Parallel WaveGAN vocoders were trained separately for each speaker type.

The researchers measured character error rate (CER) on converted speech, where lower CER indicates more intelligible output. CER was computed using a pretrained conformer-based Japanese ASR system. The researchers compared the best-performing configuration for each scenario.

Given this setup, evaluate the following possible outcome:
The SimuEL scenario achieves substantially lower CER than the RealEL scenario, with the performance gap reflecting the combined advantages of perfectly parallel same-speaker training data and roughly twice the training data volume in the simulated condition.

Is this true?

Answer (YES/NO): NO